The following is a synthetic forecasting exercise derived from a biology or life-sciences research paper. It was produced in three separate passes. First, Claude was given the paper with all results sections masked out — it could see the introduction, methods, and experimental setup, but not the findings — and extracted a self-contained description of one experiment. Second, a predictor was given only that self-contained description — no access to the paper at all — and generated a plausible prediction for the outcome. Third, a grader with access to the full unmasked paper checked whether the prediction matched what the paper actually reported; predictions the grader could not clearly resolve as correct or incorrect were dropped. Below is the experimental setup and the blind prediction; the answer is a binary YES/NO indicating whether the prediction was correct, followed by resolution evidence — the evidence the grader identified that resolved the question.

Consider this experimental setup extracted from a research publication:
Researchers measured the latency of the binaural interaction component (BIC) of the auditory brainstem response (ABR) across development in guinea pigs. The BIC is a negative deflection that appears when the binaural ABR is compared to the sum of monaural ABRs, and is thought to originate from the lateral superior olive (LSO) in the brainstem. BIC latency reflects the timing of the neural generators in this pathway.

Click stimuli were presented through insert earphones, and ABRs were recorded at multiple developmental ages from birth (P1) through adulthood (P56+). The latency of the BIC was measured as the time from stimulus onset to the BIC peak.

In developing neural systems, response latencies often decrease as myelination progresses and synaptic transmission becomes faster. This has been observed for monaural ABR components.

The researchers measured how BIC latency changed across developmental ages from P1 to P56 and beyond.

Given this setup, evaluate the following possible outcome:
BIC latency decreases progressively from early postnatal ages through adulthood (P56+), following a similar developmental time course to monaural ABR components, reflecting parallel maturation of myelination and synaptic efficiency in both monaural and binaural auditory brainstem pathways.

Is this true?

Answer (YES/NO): NO